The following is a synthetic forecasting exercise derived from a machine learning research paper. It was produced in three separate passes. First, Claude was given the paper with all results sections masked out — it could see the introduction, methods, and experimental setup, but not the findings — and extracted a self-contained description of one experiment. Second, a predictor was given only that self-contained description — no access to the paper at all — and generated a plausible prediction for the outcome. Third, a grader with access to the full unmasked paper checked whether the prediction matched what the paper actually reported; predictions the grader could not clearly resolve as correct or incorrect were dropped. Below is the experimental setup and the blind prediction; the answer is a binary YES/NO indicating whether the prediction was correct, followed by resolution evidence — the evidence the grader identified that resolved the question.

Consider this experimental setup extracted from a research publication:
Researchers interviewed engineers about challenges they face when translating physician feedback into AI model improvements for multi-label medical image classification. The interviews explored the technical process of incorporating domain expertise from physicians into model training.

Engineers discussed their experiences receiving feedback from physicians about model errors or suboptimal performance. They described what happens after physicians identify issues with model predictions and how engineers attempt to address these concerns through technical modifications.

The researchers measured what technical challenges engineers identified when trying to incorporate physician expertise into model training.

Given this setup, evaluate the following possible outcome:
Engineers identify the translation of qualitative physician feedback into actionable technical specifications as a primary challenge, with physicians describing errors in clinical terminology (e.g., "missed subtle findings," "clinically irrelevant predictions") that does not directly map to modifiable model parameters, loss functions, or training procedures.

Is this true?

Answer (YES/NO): YES